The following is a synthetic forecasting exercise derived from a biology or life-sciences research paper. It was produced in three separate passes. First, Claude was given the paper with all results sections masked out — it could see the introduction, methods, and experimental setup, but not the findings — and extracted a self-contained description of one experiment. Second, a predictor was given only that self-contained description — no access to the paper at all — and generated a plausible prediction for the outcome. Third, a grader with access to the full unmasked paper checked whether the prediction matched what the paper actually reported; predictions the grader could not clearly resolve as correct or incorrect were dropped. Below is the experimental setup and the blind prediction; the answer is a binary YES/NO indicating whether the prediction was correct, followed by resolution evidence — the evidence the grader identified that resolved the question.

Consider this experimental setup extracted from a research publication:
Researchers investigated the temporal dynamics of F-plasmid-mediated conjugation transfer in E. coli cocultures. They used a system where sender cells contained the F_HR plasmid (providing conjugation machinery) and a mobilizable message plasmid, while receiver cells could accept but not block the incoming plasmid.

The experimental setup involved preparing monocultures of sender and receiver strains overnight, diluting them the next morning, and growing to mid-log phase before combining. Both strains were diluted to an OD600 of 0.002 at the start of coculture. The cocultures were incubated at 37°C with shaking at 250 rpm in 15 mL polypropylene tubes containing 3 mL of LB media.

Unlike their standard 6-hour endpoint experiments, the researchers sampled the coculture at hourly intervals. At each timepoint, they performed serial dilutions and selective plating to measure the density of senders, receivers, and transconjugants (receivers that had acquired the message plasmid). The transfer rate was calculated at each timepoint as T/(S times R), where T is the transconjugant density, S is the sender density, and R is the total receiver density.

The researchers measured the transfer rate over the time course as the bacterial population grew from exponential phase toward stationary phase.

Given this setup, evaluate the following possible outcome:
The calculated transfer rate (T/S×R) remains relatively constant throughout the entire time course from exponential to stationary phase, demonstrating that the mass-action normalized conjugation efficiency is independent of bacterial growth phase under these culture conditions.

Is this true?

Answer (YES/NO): NO